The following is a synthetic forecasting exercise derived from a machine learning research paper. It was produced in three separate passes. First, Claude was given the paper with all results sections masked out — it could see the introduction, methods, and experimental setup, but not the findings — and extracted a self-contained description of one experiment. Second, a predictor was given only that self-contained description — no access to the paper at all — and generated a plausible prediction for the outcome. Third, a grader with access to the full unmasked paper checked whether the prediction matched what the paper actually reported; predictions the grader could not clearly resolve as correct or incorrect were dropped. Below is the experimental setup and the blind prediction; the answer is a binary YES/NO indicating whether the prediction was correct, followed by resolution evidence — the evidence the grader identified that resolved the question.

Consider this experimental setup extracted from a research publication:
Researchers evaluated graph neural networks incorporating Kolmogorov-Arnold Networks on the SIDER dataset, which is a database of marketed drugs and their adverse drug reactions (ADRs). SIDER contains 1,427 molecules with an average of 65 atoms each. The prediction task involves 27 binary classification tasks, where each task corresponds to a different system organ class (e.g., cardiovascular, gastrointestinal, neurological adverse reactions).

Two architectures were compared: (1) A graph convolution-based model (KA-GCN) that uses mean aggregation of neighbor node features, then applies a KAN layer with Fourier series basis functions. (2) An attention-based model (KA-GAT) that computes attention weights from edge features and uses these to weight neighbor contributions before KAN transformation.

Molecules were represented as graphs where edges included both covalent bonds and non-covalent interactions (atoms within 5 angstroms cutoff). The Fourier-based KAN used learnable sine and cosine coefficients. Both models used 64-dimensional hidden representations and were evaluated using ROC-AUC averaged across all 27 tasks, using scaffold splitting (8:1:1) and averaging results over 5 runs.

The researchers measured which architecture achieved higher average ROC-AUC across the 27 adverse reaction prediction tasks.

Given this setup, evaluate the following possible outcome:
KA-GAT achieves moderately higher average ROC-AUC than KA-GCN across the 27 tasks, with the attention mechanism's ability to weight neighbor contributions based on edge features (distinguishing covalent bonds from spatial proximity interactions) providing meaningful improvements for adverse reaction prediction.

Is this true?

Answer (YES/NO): NO